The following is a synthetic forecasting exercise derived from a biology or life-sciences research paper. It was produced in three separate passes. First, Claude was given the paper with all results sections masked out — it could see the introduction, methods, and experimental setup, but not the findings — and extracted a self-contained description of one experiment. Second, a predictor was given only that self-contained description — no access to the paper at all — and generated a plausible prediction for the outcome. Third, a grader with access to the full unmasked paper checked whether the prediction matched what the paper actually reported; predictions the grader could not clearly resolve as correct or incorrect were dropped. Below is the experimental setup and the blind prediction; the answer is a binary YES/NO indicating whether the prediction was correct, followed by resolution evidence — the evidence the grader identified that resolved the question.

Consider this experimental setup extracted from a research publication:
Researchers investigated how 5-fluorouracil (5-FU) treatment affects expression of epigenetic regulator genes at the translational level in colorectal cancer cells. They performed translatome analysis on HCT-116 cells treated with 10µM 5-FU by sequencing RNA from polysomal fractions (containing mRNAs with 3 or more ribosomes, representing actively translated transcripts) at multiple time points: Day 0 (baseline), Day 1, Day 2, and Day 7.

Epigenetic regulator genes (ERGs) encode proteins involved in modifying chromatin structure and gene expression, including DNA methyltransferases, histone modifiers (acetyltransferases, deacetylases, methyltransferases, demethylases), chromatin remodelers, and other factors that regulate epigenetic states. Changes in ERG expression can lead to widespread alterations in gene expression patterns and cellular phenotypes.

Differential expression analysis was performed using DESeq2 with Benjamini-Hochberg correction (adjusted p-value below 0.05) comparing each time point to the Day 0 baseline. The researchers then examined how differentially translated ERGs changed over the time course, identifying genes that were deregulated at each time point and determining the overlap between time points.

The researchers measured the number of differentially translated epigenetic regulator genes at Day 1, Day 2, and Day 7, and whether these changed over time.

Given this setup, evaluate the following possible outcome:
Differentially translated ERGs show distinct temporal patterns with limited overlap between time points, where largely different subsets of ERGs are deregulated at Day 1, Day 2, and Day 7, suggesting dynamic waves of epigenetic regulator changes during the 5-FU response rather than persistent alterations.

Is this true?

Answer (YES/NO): NO